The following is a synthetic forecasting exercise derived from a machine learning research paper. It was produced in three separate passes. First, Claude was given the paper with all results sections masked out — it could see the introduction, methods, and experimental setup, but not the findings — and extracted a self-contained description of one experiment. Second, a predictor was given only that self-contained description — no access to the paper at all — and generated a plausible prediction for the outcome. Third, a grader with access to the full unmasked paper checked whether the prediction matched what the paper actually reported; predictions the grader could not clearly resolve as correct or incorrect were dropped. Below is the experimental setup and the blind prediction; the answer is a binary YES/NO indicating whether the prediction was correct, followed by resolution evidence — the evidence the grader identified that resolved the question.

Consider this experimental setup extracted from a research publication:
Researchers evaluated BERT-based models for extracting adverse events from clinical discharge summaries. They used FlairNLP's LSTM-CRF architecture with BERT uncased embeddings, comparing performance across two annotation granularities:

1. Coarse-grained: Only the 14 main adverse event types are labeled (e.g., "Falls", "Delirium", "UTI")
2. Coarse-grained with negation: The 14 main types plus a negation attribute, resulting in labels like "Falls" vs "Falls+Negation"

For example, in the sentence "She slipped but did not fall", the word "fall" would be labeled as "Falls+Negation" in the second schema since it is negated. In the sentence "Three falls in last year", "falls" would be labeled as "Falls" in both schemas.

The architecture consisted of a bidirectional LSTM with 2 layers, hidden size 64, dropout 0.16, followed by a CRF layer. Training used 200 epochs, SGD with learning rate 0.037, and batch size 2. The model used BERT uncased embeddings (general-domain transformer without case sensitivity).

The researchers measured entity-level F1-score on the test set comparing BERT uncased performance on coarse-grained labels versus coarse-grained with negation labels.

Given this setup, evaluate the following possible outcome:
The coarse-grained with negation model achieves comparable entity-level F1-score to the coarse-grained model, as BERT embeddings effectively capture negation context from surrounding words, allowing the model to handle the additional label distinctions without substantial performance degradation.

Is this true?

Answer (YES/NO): NO